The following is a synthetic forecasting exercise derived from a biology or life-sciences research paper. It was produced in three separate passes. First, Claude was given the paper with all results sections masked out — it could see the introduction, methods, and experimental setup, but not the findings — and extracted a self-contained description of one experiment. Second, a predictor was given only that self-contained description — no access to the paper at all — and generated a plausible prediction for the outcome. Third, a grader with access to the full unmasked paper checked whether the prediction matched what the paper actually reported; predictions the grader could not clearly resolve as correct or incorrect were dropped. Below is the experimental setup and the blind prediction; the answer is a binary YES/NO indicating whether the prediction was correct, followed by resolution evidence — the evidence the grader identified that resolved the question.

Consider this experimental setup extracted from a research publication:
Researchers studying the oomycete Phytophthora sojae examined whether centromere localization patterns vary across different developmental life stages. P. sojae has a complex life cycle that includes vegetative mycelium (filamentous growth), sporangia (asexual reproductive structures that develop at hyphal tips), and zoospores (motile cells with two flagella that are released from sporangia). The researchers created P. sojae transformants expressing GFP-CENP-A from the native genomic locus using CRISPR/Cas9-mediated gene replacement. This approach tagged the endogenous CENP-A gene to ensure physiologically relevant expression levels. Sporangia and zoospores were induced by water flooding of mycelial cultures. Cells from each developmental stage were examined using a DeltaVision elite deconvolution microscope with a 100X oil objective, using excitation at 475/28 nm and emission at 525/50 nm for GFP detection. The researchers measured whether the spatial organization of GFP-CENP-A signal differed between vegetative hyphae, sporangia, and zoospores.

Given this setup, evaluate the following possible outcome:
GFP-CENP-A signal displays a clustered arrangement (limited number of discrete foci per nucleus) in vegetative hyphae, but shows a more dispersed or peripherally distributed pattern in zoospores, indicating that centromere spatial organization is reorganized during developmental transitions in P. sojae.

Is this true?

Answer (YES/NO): NO